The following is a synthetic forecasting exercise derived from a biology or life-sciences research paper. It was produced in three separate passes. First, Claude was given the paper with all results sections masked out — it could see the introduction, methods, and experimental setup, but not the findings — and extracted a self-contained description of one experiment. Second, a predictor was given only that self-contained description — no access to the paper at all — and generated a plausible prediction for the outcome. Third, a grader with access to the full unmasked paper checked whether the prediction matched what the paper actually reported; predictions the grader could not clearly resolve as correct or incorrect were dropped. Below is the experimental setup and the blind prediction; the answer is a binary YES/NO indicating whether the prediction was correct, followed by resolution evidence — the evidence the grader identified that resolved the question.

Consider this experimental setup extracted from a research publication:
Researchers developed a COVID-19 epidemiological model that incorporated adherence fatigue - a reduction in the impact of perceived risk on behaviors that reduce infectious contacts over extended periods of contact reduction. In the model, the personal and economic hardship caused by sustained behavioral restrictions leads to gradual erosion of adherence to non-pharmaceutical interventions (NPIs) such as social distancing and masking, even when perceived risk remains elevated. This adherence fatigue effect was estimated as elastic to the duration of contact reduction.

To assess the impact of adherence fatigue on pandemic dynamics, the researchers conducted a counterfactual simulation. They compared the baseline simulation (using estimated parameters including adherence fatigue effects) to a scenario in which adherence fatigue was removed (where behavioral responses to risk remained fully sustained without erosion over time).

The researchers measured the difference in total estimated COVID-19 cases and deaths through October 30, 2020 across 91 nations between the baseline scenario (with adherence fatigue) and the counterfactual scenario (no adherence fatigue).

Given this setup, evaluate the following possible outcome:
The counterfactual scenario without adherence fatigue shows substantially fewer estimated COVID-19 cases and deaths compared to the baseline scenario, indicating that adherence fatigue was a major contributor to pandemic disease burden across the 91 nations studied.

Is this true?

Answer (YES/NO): YES